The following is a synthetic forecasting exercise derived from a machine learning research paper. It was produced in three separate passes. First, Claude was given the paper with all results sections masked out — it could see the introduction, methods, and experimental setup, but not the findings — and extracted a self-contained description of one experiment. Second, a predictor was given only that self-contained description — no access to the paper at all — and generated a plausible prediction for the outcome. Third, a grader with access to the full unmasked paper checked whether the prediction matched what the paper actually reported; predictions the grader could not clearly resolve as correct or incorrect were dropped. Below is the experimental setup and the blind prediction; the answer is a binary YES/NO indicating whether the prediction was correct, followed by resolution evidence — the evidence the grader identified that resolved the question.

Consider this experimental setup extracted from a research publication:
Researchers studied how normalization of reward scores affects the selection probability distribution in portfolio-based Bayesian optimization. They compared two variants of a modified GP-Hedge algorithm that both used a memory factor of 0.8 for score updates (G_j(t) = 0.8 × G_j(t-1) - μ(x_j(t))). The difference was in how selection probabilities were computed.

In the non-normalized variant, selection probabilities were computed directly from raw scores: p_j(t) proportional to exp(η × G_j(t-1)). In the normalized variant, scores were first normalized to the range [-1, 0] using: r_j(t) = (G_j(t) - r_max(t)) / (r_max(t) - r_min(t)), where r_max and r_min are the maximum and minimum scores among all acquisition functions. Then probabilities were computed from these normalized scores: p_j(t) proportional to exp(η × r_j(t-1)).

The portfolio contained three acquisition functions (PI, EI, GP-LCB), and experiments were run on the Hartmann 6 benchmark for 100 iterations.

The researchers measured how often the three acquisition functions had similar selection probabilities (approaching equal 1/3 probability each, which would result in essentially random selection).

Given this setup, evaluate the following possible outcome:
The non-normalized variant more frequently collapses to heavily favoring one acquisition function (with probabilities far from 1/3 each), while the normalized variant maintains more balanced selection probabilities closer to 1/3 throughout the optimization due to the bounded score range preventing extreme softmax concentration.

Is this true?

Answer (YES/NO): NO